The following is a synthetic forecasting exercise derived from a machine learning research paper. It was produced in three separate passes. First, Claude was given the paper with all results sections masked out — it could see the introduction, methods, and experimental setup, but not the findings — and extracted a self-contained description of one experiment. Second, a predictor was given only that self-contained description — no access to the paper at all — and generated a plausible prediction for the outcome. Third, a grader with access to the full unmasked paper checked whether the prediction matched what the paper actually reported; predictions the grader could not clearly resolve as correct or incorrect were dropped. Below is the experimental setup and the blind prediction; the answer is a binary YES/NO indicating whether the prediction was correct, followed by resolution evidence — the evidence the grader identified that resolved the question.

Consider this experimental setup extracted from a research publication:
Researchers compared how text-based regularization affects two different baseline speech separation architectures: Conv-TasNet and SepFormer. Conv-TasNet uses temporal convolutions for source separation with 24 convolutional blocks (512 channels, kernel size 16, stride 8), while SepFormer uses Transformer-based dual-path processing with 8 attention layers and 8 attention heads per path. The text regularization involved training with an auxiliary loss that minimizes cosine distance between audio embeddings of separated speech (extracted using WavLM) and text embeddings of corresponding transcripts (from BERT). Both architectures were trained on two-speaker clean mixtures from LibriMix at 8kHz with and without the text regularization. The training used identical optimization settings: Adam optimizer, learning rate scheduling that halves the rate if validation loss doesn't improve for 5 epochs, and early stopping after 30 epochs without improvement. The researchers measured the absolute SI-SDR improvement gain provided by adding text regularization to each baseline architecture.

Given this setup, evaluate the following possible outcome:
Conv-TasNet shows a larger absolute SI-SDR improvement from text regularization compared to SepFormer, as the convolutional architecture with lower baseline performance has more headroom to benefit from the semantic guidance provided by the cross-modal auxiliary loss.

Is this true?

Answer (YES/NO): NO